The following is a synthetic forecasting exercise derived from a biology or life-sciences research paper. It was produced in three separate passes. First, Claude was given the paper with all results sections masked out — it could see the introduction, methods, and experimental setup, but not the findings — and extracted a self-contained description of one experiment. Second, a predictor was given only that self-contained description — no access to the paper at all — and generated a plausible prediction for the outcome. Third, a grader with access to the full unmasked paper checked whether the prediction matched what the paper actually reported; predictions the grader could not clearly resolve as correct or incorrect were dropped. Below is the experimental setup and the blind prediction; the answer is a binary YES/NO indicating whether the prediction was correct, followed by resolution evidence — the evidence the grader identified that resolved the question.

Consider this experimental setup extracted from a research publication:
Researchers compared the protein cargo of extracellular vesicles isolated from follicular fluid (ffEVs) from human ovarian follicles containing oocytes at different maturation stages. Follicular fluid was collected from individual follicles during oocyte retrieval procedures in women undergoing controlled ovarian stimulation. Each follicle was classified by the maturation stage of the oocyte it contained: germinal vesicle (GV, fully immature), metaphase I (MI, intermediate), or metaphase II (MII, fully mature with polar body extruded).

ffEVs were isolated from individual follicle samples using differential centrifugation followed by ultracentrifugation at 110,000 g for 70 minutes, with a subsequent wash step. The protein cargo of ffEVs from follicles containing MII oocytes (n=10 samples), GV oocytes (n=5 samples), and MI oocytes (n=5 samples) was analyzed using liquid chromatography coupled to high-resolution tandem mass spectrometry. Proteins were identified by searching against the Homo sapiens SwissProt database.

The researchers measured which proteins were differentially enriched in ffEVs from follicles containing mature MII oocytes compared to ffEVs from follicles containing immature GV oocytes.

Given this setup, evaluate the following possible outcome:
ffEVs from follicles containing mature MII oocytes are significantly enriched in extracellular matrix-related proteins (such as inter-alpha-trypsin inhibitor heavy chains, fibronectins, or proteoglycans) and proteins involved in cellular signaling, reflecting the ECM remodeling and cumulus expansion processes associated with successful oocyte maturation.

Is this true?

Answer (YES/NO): NO